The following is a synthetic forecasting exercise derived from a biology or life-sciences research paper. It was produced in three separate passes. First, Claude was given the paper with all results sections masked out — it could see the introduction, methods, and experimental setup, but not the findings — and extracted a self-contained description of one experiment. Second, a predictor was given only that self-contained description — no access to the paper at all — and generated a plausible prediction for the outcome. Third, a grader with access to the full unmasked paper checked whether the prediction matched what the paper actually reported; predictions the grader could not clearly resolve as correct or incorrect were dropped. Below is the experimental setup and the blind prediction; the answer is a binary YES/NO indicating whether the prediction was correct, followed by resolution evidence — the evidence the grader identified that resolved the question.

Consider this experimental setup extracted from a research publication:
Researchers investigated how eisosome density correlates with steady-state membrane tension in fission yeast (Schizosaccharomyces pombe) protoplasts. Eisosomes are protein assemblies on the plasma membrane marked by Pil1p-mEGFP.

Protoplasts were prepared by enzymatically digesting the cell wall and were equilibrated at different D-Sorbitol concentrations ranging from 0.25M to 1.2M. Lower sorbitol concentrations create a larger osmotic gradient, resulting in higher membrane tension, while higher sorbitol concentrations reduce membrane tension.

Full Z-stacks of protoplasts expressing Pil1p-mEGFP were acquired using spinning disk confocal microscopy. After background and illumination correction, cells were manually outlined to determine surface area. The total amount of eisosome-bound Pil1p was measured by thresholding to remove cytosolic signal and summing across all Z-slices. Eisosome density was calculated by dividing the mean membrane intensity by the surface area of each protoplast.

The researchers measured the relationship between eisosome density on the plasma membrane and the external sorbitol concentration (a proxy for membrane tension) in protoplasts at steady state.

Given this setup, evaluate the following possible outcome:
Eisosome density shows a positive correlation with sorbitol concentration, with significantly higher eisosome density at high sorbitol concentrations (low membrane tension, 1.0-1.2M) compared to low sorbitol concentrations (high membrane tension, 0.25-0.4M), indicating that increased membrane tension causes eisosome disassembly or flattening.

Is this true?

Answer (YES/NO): YES